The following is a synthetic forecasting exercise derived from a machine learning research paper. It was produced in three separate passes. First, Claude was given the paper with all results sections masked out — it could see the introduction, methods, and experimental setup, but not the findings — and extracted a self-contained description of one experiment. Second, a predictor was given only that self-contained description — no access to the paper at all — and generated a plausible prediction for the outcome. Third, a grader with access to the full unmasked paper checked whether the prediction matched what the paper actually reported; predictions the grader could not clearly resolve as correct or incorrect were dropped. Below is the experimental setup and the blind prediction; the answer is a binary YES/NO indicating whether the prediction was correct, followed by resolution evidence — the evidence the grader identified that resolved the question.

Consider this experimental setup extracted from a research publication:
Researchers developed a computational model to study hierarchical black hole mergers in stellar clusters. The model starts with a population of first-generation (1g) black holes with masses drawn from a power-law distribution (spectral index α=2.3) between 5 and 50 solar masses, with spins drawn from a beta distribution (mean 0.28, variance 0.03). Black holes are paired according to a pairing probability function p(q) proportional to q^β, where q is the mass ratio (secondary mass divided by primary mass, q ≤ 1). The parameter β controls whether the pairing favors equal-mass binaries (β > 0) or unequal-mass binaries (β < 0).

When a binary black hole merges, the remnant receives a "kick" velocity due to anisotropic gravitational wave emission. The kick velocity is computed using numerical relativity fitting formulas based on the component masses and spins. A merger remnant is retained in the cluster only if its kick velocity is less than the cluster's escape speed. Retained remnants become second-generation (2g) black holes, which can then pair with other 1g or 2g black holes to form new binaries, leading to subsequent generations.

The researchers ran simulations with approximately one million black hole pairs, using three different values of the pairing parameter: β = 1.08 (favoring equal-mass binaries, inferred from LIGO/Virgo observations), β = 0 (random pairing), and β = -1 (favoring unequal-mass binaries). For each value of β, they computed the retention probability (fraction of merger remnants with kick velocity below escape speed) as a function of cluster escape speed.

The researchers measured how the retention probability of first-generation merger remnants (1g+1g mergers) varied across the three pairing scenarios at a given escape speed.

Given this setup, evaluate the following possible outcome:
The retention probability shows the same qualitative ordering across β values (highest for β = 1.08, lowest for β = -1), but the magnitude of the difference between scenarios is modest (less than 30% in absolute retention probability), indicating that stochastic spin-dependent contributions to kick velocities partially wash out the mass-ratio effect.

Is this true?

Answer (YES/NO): NO